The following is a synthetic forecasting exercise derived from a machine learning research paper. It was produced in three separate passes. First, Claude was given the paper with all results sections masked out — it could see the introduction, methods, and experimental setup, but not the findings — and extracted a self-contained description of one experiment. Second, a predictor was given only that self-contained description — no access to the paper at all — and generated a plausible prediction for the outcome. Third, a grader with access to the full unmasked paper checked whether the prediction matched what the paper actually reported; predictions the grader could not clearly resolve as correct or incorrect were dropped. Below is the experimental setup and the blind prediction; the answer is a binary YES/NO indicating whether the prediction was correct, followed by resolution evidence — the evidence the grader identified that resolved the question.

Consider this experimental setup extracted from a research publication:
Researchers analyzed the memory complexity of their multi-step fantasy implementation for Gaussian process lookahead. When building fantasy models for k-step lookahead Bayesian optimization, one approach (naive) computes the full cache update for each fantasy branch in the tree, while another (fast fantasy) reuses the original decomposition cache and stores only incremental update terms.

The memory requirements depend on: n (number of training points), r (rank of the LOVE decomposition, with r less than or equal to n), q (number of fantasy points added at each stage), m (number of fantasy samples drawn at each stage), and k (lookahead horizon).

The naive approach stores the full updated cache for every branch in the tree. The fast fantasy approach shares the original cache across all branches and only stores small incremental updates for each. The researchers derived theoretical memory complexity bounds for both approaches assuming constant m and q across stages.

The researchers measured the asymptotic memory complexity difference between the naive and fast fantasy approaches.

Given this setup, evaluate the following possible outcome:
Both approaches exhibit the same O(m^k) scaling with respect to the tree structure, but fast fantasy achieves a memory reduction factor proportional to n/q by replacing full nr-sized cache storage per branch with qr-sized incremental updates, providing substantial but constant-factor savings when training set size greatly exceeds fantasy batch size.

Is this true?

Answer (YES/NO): NO